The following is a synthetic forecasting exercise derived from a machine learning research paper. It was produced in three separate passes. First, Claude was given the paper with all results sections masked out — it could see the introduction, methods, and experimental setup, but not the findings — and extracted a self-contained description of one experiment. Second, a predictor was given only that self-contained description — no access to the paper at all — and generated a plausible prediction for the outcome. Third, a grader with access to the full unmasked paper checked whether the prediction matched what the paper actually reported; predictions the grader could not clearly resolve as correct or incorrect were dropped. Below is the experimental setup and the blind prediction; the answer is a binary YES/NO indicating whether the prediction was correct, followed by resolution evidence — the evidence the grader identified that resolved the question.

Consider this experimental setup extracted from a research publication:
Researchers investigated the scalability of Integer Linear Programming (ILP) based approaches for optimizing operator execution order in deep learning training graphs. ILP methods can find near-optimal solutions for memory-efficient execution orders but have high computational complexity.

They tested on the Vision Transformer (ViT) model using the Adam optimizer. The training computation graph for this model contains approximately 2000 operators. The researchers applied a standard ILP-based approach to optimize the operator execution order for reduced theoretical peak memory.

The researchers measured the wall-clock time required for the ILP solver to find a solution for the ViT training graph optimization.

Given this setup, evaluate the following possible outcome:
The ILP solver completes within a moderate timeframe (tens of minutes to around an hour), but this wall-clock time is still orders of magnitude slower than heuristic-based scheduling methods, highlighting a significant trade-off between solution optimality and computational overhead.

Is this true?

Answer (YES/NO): NO